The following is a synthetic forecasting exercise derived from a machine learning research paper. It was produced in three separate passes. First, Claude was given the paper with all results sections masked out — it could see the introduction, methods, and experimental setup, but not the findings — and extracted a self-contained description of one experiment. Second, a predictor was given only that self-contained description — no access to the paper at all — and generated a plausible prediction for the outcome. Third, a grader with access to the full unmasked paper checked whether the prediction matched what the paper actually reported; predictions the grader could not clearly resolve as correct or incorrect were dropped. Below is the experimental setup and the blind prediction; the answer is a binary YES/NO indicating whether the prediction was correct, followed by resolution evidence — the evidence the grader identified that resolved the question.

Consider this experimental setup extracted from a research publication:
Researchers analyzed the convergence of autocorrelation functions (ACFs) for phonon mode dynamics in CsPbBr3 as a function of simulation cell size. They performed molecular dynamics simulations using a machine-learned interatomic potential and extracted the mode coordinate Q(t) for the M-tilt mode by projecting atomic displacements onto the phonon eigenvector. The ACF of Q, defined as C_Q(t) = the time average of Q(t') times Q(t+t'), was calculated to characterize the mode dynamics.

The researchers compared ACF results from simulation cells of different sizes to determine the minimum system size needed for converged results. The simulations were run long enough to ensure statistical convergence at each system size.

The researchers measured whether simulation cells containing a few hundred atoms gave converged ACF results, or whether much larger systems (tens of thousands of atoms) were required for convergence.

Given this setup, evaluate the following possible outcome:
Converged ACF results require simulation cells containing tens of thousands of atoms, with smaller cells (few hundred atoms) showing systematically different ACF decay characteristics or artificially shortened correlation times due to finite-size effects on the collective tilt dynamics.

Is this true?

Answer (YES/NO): YES